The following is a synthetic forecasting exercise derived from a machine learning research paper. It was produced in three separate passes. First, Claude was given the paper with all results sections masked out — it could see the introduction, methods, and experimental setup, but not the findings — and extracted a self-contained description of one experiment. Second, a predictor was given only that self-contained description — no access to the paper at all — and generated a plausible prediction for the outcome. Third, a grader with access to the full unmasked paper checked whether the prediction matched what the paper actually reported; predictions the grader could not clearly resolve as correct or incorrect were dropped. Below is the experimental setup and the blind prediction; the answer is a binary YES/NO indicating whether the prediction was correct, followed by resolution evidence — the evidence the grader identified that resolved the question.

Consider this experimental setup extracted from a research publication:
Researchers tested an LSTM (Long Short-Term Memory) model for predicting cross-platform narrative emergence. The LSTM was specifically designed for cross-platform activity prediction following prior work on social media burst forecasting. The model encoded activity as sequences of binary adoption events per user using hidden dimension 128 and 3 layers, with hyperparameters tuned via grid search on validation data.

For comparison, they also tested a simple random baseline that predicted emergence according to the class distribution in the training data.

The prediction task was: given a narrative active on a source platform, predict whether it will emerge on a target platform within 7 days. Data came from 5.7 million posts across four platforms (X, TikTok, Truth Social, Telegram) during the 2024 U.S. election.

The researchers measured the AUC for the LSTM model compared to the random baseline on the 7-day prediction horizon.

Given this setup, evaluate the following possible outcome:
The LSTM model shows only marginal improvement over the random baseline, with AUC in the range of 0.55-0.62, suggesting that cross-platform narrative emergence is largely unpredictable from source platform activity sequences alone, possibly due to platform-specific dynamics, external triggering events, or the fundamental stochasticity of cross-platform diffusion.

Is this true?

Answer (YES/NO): NO